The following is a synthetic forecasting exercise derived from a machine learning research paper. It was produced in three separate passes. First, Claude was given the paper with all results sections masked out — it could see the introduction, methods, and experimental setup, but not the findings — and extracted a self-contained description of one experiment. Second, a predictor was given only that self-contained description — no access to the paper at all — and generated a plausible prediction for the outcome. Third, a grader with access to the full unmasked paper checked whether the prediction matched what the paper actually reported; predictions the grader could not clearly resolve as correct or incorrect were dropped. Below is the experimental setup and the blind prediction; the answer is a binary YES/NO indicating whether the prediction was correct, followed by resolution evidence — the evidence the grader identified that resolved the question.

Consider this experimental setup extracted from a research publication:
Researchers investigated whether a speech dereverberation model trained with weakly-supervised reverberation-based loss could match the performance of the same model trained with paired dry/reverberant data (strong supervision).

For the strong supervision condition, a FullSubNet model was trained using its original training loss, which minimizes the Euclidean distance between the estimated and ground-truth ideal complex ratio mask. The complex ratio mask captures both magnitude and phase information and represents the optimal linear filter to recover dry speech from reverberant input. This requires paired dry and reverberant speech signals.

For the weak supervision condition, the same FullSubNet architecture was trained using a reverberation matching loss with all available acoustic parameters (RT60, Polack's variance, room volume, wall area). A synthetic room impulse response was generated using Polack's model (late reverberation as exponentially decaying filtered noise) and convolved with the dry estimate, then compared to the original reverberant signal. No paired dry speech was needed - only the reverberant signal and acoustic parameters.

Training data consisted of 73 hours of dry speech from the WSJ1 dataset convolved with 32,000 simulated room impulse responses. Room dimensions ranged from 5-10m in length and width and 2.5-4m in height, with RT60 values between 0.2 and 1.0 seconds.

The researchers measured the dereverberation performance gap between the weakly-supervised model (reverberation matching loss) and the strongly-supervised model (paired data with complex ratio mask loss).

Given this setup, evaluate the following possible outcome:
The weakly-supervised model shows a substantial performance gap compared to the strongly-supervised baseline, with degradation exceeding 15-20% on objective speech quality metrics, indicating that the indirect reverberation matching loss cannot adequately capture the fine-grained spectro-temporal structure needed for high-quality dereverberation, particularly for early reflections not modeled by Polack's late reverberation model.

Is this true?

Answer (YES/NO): NO